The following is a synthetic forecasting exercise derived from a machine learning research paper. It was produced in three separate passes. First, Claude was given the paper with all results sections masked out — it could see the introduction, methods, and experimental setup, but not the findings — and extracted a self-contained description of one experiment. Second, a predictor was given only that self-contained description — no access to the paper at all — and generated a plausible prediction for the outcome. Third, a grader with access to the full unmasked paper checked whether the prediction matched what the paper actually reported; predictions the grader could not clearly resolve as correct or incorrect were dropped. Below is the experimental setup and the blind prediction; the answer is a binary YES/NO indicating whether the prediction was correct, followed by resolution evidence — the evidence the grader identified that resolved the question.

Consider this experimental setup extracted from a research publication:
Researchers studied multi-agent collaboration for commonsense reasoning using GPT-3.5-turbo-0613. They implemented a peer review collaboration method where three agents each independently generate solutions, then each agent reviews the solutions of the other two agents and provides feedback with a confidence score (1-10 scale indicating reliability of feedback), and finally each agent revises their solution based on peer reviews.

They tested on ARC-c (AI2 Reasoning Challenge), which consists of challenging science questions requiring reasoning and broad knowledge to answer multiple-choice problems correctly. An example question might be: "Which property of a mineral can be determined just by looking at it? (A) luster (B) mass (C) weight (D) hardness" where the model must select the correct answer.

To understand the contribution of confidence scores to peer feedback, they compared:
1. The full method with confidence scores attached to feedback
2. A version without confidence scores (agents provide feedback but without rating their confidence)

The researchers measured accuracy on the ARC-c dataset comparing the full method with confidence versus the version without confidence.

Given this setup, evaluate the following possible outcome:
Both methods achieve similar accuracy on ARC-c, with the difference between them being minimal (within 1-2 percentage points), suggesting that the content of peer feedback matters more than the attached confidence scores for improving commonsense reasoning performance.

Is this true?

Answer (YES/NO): YES